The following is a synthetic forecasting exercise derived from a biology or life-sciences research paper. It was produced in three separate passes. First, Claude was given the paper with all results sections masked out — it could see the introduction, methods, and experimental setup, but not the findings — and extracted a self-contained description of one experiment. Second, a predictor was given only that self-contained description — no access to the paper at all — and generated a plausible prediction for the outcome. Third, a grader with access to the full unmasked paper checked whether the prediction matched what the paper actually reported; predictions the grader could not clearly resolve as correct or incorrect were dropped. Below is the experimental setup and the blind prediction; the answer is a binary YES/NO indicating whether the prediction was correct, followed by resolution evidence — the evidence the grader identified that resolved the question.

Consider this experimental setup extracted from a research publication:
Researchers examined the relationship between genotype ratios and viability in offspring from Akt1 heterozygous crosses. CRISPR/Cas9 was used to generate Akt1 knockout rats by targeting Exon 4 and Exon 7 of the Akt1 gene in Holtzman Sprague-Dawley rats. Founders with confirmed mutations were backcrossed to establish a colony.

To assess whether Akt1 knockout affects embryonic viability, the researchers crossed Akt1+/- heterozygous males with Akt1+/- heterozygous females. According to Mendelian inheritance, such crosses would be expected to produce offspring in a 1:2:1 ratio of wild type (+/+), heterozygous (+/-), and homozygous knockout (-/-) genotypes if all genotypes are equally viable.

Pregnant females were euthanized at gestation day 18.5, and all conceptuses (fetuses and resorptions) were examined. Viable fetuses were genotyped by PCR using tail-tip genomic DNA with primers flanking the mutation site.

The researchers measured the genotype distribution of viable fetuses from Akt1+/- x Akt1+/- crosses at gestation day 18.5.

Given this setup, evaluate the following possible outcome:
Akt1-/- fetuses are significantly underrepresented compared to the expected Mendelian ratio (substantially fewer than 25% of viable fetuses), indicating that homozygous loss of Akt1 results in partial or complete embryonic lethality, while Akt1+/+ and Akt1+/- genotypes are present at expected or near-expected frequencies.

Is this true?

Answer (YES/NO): NO